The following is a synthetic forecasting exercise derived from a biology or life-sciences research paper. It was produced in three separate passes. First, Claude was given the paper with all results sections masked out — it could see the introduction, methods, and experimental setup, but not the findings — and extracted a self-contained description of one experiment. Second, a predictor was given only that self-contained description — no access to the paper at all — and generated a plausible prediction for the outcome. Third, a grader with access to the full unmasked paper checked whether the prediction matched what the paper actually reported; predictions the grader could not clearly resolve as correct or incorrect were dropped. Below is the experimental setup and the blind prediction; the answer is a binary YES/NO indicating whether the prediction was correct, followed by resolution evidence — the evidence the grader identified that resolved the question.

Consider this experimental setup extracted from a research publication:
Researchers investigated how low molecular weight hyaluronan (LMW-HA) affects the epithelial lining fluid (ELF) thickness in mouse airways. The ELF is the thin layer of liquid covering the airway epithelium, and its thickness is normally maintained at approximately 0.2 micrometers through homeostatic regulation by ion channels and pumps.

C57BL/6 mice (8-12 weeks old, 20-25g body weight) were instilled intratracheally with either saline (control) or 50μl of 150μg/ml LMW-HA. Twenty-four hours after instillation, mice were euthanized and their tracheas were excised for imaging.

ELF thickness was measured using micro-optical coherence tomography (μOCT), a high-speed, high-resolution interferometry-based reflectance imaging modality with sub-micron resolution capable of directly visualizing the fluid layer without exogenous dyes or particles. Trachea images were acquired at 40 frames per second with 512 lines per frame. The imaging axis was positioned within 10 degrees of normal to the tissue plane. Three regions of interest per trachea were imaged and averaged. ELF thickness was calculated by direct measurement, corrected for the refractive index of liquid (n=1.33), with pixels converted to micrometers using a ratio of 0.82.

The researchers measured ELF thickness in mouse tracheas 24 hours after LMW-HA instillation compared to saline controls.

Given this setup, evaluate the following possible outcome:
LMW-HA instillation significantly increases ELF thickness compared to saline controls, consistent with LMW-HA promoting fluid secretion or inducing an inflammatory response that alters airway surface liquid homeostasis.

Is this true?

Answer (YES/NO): YES